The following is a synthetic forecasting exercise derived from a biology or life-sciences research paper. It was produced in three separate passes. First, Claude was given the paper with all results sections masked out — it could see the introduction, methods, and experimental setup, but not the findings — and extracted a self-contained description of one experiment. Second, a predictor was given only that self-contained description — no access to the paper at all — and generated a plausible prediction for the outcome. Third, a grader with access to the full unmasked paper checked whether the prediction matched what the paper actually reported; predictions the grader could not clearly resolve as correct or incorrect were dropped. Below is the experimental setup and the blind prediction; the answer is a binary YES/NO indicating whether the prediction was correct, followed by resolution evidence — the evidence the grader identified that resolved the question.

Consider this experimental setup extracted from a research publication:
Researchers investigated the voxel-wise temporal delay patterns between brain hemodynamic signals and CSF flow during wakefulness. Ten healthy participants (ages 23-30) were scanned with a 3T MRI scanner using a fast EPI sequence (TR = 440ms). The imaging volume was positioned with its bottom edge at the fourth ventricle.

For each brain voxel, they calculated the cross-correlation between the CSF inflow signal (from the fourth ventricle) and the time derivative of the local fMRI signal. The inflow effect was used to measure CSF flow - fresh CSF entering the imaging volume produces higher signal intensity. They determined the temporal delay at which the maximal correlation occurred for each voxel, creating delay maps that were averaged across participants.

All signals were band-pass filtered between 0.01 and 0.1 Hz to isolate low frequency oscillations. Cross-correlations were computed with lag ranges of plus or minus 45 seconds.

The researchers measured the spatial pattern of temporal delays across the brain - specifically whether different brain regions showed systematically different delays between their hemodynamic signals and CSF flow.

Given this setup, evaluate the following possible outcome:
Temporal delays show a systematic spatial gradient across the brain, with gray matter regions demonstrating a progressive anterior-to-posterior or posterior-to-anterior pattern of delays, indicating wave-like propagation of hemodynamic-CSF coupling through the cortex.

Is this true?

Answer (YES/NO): NO